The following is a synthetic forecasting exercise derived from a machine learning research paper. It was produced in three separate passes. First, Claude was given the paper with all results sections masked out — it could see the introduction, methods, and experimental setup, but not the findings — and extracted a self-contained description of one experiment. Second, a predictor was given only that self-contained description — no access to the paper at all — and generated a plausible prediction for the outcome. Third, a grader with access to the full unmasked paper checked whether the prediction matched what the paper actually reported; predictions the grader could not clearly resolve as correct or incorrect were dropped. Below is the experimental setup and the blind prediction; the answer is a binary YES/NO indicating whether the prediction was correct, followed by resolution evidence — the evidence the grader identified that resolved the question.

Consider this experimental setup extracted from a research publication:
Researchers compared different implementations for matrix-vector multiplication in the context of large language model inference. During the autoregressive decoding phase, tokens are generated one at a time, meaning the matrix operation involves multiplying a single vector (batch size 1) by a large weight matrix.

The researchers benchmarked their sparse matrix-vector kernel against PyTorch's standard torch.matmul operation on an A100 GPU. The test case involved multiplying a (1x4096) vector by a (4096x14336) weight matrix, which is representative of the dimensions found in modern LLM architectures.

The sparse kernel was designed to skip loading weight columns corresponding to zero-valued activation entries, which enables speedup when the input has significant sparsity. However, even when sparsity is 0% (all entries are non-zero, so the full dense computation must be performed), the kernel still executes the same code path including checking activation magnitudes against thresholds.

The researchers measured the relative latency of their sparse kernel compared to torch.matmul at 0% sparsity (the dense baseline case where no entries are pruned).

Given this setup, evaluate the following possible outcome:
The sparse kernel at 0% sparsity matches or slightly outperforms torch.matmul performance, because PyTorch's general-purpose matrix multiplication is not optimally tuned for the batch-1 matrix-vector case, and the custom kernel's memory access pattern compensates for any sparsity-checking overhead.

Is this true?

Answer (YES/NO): YES